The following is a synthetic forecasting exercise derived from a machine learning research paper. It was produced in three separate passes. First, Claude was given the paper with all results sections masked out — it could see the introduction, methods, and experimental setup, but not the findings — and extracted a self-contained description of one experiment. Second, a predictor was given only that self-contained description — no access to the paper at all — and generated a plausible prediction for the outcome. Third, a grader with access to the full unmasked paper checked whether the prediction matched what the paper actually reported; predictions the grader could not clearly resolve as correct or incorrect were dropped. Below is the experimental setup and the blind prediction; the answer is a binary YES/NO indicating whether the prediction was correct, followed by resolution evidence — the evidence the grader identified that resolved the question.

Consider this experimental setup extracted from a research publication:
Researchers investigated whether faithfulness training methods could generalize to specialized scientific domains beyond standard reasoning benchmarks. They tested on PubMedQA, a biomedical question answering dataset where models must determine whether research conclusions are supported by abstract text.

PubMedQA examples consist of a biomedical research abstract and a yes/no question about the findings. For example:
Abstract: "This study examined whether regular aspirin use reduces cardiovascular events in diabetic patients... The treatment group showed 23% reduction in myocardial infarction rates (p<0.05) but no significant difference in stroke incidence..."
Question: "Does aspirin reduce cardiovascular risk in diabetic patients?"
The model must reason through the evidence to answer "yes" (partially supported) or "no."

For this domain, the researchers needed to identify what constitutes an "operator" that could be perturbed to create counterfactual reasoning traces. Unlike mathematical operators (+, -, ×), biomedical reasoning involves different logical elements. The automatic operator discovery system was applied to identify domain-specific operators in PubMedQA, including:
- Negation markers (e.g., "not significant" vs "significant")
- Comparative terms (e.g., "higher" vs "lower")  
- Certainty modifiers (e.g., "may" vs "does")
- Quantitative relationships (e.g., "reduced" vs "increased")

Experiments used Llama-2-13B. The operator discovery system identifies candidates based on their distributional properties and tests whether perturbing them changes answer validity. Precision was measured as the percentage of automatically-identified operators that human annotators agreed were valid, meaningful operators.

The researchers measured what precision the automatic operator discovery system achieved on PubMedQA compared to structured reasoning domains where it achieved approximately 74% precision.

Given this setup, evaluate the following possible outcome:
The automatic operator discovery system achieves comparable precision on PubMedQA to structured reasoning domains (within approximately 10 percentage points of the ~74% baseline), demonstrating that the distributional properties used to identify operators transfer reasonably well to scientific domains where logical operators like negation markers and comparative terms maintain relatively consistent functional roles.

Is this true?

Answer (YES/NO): YES